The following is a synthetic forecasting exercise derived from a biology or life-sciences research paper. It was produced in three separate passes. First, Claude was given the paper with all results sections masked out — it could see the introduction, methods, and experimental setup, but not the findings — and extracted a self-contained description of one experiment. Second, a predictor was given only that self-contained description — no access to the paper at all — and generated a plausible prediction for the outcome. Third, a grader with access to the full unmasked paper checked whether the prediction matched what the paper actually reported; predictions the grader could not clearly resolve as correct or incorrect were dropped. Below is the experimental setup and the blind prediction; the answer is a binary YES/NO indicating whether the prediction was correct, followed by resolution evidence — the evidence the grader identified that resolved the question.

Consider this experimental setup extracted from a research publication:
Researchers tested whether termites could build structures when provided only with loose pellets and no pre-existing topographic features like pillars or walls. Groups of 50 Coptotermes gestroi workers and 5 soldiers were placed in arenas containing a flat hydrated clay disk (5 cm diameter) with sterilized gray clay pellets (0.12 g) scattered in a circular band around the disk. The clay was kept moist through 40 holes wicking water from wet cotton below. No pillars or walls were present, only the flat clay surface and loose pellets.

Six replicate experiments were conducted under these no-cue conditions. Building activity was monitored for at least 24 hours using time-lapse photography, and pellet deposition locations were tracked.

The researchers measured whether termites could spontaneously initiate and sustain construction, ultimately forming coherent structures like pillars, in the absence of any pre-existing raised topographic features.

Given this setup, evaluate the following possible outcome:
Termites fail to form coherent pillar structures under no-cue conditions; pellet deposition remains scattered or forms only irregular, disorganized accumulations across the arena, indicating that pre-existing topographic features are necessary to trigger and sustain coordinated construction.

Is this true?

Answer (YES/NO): NO